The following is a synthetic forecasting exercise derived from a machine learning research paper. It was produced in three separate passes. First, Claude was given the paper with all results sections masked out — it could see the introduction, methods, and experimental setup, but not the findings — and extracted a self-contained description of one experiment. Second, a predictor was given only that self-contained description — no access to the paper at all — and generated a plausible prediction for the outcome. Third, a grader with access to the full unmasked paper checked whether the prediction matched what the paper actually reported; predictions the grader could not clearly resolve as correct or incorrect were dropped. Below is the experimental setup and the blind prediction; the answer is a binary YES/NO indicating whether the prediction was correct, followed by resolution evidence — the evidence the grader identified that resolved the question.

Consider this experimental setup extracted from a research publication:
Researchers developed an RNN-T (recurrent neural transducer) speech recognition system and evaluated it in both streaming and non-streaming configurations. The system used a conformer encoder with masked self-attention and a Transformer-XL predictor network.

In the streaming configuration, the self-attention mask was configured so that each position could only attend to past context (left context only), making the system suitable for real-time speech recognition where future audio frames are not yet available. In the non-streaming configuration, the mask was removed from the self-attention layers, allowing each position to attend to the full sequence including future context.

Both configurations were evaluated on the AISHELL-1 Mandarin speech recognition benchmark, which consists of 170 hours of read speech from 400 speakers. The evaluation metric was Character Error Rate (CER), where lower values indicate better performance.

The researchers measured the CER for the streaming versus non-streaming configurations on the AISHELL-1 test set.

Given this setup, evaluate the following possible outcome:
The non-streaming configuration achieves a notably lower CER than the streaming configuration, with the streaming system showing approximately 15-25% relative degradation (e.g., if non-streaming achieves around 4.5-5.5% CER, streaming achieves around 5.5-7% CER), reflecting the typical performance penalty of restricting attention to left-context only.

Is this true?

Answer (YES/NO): NO